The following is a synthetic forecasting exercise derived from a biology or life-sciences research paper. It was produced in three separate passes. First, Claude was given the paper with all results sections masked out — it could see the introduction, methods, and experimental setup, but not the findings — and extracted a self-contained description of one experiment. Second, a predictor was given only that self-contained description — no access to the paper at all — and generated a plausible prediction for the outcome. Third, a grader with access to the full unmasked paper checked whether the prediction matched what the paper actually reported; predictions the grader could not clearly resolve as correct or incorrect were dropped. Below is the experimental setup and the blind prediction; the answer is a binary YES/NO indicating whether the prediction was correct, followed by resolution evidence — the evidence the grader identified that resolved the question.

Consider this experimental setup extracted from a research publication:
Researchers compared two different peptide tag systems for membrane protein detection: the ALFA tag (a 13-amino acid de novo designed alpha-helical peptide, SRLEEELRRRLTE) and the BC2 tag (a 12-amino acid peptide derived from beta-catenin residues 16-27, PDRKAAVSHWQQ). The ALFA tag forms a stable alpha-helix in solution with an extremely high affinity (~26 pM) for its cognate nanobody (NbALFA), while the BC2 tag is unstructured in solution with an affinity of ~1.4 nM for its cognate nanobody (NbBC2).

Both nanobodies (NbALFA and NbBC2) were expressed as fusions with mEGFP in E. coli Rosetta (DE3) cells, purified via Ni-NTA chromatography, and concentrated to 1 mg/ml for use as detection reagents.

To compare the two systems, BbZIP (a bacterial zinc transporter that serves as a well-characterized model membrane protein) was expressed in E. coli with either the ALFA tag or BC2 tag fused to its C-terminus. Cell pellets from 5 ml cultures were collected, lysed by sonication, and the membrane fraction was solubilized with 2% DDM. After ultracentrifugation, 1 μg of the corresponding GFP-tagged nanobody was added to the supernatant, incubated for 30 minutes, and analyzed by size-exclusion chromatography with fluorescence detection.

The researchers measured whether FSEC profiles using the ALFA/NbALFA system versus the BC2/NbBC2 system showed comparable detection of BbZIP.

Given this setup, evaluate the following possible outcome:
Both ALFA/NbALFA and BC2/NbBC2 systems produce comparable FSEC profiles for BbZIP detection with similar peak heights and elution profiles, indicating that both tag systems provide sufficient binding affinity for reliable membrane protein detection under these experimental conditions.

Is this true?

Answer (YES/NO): NO